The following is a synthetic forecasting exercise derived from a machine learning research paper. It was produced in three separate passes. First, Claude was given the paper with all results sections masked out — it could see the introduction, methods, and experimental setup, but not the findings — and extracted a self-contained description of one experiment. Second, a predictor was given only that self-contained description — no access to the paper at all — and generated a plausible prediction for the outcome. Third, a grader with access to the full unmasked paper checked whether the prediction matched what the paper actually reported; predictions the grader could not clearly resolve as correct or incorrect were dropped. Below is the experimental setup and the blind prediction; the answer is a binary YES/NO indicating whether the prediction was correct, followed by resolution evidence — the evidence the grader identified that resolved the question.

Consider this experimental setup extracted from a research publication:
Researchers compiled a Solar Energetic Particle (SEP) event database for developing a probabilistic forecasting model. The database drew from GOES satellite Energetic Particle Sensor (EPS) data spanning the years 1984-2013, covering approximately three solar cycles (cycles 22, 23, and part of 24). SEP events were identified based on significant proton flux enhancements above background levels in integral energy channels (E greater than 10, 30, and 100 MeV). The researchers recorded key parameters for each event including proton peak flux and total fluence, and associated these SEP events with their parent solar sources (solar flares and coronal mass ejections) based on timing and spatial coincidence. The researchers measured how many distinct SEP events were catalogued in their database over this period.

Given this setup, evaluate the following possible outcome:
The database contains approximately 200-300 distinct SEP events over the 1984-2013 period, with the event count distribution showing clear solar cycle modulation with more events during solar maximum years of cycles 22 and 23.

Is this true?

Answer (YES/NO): NO